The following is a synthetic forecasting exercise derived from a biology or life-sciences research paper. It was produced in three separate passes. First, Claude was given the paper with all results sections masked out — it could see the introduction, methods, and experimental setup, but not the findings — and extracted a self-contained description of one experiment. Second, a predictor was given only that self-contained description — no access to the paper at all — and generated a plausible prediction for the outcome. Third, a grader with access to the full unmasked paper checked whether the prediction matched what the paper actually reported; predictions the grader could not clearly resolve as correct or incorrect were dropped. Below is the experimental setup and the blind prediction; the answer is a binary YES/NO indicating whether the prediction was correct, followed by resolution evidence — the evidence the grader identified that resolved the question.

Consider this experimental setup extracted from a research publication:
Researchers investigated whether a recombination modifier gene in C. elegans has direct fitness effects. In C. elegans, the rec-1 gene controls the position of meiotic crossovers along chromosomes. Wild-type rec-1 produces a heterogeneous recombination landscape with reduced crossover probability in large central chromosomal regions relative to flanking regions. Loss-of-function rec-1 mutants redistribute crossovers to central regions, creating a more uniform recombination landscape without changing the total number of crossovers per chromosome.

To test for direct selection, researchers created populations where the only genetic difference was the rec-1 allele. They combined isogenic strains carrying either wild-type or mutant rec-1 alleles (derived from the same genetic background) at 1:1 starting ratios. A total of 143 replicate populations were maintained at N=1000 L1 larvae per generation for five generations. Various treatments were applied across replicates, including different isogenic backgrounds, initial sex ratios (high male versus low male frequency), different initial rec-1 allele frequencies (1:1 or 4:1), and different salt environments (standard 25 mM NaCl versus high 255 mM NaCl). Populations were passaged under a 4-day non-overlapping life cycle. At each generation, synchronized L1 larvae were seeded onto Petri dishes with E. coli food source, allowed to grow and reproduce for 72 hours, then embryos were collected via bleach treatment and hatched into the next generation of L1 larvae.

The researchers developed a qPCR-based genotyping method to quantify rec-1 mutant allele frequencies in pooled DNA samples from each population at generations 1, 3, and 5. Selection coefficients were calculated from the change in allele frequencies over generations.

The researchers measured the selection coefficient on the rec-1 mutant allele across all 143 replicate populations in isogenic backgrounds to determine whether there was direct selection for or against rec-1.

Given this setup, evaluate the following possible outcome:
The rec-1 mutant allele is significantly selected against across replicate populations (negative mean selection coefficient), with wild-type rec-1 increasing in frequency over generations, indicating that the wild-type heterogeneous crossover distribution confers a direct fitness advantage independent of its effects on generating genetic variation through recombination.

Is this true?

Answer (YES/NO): NO